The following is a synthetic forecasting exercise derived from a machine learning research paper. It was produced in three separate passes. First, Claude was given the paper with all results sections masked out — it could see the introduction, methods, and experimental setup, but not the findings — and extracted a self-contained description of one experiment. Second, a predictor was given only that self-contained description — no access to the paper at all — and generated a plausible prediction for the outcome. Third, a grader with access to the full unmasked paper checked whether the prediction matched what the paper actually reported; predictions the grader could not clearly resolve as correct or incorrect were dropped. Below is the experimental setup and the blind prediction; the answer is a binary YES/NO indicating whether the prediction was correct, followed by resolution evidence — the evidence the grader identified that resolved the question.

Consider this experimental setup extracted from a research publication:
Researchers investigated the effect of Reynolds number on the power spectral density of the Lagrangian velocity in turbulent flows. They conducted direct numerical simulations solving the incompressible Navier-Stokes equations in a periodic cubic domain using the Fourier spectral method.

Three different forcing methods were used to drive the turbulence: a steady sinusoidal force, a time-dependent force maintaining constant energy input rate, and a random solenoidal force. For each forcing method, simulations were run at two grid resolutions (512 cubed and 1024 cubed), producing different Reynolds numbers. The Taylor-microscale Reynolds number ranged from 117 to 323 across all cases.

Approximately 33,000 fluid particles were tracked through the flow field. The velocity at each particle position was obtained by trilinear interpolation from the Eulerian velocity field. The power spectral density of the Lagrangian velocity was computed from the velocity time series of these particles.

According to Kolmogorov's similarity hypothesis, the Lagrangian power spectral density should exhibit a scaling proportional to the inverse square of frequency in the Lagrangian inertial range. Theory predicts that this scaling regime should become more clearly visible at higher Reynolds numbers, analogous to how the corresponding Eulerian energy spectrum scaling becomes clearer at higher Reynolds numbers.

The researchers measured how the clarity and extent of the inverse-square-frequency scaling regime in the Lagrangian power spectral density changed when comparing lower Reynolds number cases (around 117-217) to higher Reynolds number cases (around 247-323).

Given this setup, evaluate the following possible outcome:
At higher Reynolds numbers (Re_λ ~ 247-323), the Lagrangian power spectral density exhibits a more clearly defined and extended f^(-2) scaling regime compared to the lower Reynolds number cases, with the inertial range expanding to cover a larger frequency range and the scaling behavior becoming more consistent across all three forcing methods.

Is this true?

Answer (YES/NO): NO